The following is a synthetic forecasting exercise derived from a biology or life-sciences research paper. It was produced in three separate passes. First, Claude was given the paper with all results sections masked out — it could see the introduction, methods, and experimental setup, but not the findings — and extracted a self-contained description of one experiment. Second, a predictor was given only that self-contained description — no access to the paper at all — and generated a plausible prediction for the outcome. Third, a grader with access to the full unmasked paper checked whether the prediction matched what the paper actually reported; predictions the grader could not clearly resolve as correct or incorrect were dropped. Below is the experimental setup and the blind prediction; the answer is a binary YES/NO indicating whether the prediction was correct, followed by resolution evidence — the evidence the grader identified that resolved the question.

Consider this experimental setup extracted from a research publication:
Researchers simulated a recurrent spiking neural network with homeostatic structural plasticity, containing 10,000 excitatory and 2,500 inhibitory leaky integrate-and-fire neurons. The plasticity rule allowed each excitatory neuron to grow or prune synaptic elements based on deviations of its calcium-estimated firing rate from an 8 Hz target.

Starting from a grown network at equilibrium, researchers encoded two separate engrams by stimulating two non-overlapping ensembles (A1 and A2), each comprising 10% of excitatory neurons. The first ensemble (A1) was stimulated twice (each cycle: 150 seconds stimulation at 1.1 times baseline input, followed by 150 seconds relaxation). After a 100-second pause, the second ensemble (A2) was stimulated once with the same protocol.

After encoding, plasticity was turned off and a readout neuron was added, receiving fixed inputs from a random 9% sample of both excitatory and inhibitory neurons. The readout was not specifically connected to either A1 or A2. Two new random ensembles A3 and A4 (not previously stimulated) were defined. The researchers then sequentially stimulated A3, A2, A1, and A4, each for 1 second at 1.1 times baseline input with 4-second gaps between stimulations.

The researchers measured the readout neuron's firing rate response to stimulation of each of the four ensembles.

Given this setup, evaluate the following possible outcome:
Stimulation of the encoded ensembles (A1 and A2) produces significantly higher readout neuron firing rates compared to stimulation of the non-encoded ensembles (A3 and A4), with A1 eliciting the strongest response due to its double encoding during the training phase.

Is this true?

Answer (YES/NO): YES